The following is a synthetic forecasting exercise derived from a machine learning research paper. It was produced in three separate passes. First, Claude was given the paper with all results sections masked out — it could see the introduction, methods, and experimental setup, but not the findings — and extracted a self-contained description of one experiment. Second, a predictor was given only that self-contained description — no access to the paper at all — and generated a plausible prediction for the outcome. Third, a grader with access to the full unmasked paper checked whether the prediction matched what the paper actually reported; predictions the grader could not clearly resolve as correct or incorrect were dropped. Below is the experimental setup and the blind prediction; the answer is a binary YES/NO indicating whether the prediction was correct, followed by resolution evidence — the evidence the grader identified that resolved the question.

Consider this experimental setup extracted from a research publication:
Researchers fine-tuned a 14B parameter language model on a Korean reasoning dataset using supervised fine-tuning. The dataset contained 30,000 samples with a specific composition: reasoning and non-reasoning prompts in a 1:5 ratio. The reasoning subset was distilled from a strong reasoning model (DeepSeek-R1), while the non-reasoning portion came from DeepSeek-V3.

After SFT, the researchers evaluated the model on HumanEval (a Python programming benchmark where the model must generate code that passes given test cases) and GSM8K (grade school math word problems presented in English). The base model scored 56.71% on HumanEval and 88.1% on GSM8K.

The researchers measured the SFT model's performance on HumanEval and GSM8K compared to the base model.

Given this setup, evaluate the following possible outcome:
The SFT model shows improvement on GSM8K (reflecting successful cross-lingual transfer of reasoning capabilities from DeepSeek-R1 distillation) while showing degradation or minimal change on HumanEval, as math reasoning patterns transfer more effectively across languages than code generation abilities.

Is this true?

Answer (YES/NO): NO